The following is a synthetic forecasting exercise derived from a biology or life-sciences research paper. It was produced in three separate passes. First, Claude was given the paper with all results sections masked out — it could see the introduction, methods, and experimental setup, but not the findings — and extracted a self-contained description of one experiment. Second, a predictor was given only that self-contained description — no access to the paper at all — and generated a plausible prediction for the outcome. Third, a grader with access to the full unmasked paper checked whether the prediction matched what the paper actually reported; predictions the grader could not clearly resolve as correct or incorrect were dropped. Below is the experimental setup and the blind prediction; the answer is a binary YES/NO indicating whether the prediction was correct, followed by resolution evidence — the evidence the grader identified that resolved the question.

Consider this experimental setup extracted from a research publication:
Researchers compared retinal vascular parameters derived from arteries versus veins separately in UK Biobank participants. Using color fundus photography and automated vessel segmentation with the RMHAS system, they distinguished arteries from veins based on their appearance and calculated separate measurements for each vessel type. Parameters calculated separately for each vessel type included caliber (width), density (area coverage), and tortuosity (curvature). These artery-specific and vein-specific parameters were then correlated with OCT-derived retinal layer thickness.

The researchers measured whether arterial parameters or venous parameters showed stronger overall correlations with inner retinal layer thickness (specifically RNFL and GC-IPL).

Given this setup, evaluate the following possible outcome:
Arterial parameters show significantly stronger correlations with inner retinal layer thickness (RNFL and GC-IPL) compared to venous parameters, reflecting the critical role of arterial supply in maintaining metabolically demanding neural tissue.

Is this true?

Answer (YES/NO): YES